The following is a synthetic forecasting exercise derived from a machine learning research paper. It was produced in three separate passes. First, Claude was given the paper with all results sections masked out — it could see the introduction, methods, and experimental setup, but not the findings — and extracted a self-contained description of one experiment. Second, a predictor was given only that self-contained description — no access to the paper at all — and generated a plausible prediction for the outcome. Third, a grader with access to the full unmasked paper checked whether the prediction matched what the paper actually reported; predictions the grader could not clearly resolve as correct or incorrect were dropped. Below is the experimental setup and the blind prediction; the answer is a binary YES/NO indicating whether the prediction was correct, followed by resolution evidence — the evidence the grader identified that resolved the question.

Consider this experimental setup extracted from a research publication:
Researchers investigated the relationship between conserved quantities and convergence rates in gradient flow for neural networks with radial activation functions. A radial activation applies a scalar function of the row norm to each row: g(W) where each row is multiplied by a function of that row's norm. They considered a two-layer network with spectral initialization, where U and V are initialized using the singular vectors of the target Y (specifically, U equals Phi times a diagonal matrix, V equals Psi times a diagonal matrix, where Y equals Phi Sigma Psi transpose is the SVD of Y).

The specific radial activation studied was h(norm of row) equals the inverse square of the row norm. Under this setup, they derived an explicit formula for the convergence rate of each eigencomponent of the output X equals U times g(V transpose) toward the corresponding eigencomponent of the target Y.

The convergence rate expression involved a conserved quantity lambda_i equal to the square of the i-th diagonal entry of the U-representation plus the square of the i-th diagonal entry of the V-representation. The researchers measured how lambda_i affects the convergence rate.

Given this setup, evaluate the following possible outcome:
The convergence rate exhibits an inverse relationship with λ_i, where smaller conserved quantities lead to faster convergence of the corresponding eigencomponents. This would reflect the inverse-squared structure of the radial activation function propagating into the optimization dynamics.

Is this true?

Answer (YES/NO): YES